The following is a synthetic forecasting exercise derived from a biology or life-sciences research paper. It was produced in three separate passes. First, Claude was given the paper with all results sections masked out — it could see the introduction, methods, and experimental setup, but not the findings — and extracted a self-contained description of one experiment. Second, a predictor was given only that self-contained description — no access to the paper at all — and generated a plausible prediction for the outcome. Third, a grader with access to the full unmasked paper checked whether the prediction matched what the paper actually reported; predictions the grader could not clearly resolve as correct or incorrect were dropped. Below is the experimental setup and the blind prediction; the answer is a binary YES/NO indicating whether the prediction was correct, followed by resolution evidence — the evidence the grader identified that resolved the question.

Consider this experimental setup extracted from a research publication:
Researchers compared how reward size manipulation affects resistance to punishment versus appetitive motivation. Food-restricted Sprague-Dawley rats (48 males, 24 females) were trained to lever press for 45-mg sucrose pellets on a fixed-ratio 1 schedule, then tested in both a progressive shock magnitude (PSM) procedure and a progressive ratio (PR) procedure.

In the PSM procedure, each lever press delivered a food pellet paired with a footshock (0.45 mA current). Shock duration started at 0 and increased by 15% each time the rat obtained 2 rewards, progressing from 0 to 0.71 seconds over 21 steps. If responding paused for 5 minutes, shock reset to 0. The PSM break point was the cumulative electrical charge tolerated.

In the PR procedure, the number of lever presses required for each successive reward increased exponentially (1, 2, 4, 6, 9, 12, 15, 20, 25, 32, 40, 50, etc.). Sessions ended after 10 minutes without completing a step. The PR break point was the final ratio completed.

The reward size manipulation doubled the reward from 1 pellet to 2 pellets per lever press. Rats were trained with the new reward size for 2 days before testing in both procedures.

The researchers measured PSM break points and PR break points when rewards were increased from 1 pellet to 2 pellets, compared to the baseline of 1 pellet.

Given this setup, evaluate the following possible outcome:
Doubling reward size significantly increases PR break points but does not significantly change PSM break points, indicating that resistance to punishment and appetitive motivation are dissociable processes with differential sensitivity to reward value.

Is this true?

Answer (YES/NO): NO